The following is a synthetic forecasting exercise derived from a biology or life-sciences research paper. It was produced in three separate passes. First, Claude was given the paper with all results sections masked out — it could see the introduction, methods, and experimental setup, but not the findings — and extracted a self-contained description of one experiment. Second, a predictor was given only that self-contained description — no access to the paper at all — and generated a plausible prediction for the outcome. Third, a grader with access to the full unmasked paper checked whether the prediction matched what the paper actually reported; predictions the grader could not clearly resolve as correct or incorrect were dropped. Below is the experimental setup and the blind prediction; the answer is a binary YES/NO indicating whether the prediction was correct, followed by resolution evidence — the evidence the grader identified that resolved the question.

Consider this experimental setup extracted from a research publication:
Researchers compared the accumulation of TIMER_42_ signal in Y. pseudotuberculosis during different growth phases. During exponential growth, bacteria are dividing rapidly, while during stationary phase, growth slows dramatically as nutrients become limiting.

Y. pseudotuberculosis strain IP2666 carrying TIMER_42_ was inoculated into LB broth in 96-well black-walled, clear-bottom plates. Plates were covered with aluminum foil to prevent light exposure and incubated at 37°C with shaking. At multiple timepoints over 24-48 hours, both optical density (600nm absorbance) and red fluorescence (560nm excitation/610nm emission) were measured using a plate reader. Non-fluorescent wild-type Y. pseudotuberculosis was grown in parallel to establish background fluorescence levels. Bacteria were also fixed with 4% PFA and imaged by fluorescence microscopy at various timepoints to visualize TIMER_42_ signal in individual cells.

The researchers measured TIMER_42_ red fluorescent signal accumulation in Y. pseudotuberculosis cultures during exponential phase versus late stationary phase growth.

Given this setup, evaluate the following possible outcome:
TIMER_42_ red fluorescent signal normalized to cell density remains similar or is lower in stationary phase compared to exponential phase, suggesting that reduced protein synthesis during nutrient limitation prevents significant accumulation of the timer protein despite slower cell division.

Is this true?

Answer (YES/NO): NO